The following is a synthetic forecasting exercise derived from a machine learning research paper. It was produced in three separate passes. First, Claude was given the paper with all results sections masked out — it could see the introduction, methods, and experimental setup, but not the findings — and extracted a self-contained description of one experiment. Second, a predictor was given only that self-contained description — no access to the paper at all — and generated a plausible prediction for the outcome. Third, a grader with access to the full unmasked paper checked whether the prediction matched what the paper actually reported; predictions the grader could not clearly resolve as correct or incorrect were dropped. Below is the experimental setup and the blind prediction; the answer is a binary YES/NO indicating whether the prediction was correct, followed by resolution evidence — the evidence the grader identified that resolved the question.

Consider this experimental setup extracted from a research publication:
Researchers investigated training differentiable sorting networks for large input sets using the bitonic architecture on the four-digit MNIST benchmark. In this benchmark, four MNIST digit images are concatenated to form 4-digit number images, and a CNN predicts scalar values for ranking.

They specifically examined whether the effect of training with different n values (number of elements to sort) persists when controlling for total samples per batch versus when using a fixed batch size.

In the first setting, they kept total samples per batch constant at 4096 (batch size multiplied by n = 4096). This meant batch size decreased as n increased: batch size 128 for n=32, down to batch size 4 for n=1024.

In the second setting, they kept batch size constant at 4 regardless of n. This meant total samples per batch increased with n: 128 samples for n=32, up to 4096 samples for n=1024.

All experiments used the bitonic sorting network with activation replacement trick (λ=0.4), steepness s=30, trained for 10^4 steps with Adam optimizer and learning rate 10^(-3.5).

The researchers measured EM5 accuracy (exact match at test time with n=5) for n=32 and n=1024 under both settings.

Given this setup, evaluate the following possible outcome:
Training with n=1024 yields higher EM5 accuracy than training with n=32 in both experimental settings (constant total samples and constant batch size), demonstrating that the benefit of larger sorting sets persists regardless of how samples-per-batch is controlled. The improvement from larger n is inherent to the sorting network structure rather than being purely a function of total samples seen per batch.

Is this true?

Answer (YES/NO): YES